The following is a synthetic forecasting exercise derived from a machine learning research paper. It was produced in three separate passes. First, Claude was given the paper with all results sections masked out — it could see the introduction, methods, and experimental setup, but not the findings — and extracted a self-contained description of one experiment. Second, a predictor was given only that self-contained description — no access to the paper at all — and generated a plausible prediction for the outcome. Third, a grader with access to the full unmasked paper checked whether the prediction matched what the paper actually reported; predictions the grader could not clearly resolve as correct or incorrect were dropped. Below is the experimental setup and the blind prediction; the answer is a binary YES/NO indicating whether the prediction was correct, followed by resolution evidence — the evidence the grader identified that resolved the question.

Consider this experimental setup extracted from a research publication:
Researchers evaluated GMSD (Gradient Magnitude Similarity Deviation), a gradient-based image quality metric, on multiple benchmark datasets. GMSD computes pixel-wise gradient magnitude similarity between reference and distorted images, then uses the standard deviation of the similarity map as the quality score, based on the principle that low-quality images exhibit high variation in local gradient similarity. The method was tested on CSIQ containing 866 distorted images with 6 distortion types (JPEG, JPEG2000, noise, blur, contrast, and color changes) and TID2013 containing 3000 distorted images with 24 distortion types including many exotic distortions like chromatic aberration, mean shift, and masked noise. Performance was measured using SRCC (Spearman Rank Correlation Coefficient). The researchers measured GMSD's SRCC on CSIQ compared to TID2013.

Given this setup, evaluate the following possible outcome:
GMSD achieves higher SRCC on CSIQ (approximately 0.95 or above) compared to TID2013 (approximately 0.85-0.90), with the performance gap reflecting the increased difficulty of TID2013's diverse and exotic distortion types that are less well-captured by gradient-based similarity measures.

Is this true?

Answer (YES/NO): NO